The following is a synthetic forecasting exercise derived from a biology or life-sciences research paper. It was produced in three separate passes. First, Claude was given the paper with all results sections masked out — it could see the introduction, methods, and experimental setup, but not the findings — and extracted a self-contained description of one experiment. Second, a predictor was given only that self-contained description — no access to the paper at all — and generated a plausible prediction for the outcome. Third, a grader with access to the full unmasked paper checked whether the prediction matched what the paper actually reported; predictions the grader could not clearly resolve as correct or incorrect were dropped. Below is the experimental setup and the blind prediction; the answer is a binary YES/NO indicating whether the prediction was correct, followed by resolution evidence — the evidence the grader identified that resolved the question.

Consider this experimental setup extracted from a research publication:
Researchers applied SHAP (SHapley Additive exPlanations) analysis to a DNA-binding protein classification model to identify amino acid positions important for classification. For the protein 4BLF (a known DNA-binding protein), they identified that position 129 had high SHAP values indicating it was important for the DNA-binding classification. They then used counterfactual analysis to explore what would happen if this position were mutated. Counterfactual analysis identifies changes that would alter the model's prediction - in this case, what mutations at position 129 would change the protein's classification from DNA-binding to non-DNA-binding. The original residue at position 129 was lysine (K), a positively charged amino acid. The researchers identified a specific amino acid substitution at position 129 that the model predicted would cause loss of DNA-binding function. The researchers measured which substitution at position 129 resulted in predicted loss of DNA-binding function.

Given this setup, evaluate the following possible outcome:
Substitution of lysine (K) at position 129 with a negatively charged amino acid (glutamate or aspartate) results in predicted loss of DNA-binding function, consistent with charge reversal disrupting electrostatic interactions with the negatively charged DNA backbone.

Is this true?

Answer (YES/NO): NO